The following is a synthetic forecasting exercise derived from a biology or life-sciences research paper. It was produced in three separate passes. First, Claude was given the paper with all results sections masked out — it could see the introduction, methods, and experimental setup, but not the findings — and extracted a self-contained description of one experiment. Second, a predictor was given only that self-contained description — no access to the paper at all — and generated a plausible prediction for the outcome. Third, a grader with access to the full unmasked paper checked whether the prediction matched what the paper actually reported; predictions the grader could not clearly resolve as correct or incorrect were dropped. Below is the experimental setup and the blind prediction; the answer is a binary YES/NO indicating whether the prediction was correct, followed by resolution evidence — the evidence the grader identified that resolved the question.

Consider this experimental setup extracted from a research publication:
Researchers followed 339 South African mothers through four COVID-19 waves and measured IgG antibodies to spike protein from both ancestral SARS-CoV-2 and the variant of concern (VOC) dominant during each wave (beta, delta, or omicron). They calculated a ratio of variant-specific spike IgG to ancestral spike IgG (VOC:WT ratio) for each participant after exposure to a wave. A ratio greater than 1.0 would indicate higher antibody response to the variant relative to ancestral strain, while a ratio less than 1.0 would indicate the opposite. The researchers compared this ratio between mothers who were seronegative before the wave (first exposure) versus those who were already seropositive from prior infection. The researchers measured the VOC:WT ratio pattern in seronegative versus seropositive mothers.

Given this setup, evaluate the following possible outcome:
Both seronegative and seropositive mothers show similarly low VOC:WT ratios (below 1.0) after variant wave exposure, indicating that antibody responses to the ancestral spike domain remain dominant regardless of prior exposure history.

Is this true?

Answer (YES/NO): NO